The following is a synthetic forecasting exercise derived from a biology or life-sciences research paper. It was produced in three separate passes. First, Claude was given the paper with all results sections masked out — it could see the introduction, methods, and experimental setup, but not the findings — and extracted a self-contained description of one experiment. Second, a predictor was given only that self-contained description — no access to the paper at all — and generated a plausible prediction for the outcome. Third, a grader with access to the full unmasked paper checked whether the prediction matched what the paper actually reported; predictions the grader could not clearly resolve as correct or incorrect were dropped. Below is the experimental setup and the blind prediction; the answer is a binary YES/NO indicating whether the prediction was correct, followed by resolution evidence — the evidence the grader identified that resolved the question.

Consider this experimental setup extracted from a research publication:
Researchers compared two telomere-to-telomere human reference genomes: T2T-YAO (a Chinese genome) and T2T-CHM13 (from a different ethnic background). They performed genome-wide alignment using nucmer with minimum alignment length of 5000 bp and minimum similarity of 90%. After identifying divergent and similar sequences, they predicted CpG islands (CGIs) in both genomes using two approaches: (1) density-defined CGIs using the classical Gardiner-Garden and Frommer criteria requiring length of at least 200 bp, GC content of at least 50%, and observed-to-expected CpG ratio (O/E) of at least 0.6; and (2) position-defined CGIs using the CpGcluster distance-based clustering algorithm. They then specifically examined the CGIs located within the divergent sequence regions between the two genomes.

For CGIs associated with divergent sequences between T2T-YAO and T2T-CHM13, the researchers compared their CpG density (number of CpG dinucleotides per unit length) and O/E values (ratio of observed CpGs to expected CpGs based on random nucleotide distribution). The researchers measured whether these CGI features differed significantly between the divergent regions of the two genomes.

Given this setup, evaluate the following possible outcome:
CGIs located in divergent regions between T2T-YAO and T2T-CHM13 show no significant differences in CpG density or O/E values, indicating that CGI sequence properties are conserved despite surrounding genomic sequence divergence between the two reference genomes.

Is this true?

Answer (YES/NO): NO